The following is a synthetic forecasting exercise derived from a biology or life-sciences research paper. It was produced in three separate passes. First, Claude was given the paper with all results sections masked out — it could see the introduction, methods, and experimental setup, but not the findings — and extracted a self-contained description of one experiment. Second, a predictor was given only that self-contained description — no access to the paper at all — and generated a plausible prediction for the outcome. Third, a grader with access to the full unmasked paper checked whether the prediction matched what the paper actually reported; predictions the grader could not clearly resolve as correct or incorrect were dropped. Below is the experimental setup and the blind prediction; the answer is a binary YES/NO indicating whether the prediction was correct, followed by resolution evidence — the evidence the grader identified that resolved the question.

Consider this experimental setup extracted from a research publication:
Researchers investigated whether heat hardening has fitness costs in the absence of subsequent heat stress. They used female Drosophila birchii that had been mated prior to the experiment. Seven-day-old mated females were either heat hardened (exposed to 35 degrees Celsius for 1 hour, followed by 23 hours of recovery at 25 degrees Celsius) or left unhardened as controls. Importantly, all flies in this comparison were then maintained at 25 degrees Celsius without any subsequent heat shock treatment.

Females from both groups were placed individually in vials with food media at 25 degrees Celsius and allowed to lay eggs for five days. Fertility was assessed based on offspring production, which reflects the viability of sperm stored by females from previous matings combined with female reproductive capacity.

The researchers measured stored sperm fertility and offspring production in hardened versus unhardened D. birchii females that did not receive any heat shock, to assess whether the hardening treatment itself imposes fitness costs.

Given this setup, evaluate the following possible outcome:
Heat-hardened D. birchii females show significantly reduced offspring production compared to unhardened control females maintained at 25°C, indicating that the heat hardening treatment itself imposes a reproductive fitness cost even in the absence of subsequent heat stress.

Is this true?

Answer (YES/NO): YES